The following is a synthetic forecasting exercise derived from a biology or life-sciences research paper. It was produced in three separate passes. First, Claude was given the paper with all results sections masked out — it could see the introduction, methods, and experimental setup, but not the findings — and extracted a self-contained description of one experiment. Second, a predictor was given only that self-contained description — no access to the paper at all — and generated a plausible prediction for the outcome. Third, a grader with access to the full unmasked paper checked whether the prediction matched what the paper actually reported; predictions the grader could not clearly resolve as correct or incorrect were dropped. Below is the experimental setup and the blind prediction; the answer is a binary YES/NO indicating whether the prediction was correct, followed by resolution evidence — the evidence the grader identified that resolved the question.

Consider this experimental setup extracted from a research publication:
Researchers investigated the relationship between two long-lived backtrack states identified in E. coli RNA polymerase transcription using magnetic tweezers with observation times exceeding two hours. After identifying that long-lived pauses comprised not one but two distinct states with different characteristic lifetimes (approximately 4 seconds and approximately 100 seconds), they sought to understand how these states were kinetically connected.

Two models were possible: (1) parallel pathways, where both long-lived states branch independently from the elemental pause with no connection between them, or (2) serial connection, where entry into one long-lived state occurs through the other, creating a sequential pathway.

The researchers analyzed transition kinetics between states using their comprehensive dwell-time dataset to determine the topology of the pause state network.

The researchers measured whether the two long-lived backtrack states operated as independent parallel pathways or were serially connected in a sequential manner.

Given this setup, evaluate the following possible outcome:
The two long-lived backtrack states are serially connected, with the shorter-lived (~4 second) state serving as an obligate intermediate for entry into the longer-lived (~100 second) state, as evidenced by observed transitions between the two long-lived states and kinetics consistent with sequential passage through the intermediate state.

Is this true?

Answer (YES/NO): YES